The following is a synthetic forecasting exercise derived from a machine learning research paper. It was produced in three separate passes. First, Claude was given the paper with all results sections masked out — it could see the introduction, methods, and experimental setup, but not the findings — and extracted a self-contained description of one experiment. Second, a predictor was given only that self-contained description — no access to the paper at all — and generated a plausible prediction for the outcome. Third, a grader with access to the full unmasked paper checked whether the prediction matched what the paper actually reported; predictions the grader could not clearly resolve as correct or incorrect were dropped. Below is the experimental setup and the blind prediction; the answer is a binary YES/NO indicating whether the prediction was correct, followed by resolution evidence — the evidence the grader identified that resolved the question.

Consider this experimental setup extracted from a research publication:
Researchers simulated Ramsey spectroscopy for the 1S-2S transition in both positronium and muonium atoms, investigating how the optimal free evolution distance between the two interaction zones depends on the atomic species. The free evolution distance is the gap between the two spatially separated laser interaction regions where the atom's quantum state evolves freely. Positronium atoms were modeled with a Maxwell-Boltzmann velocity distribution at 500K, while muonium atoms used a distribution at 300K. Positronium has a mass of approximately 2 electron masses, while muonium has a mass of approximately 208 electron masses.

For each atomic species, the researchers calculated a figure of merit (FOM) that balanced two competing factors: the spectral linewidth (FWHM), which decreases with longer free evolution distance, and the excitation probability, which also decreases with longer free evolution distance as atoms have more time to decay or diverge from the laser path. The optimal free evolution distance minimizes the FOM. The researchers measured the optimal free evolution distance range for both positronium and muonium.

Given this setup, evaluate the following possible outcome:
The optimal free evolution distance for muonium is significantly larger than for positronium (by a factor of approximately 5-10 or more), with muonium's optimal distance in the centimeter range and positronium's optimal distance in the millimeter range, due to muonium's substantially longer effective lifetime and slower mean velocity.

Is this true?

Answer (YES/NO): NO